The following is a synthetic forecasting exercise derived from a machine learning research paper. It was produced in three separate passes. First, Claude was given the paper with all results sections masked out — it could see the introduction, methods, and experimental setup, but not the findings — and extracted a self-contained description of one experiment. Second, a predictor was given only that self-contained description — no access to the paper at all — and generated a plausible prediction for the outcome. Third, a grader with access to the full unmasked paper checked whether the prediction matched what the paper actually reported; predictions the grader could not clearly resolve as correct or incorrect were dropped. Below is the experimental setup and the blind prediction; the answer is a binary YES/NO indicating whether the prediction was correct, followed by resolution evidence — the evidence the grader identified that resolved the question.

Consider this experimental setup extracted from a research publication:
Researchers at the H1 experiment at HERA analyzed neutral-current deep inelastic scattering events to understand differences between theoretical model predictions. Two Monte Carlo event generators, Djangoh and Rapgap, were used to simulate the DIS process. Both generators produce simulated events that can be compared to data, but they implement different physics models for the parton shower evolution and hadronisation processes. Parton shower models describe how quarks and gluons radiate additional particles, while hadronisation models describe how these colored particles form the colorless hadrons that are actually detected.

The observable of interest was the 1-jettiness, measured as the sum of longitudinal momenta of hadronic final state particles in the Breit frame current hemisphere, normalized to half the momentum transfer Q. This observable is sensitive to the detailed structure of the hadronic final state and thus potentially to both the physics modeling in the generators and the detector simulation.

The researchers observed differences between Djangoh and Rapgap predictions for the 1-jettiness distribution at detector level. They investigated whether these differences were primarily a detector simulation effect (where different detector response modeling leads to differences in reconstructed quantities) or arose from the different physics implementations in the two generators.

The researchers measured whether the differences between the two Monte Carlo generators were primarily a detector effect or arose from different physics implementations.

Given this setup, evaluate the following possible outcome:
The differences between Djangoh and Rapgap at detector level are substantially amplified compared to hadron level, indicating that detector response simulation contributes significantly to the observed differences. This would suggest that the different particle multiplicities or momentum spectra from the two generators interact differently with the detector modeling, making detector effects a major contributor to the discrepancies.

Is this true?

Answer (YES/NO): NO